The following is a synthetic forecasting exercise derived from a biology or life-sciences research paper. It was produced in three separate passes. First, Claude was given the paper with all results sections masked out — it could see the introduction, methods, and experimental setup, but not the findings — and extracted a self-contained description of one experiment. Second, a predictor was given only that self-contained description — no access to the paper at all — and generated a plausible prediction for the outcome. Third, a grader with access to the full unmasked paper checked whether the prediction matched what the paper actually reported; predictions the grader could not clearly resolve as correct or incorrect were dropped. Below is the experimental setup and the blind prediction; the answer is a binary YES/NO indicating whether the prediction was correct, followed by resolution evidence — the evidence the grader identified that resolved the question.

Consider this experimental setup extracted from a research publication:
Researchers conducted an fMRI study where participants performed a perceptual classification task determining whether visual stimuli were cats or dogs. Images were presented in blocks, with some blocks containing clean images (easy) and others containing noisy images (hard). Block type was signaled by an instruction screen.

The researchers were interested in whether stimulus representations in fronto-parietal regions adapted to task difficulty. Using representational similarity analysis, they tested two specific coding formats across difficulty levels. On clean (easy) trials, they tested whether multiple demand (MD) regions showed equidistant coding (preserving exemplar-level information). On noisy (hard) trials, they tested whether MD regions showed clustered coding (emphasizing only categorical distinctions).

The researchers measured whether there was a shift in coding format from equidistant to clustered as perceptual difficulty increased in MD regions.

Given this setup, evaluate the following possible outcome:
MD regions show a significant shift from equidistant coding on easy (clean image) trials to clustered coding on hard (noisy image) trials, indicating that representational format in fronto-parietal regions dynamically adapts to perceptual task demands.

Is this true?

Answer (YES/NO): NO